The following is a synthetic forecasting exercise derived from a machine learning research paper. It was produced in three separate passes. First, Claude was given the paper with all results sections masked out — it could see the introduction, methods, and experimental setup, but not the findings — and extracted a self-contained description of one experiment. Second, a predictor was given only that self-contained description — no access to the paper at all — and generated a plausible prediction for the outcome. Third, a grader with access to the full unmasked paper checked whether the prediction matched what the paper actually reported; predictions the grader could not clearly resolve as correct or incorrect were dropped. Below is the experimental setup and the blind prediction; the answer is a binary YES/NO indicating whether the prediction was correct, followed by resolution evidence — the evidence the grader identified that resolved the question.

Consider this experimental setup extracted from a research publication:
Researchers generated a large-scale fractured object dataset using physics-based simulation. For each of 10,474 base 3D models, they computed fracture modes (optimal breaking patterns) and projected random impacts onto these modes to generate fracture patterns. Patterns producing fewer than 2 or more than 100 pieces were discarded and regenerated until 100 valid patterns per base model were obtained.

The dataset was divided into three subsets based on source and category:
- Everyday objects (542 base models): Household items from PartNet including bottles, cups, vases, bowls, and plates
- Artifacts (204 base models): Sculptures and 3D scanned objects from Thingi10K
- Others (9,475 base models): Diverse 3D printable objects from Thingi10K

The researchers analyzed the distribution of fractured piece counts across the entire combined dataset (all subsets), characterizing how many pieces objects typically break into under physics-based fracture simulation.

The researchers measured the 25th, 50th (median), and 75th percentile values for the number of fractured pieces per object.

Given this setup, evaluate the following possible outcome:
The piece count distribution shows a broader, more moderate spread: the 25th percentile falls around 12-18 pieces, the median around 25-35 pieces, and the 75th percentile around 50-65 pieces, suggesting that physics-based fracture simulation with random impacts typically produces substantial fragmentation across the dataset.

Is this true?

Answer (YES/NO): NO